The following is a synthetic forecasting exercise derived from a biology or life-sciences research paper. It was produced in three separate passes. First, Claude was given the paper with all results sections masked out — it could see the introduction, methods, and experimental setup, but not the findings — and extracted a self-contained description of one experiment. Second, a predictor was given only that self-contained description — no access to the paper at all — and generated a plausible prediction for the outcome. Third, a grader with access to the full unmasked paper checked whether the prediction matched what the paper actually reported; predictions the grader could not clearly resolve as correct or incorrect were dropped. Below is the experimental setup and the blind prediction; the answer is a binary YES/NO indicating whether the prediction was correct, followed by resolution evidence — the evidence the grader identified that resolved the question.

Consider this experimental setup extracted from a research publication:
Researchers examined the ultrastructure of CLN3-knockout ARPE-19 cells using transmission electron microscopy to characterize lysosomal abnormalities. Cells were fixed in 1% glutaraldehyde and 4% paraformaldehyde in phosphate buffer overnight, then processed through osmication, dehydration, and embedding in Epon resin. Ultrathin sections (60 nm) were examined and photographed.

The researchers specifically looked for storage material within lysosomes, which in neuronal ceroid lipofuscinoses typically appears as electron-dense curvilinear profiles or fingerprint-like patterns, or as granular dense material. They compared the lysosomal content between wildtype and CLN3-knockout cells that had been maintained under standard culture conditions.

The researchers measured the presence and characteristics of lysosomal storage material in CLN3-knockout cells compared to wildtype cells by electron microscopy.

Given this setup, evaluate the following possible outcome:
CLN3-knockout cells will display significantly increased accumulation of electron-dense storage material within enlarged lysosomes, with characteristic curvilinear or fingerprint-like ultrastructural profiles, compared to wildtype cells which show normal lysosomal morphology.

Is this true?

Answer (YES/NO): YES